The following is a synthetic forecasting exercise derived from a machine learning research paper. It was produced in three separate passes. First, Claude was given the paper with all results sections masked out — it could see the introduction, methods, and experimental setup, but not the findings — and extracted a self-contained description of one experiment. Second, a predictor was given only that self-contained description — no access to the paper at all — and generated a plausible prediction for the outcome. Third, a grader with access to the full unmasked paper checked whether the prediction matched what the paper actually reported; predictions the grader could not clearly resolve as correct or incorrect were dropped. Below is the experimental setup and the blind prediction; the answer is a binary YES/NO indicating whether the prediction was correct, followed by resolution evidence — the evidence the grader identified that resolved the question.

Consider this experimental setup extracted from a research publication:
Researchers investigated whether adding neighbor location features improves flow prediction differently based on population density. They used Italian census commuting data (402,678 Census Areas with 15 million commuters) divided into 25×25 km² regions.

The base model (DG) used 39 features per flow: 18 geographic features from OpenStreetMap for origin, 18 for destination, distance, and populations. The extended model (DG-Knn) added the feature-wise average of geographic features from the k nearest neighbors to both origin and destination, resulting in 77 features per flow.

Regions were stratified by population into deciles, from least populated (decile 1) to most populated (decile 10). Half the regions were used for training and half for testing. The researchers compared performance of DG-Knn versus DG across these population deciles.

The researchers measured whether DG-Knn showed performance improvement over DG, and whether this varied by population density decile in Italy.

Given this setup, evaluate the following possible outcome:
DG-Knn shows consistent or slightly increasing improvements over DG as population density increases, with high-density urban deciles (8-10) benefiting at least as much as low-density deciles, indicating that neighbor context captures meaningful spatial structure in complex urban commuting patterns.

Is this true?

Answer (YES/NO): NO